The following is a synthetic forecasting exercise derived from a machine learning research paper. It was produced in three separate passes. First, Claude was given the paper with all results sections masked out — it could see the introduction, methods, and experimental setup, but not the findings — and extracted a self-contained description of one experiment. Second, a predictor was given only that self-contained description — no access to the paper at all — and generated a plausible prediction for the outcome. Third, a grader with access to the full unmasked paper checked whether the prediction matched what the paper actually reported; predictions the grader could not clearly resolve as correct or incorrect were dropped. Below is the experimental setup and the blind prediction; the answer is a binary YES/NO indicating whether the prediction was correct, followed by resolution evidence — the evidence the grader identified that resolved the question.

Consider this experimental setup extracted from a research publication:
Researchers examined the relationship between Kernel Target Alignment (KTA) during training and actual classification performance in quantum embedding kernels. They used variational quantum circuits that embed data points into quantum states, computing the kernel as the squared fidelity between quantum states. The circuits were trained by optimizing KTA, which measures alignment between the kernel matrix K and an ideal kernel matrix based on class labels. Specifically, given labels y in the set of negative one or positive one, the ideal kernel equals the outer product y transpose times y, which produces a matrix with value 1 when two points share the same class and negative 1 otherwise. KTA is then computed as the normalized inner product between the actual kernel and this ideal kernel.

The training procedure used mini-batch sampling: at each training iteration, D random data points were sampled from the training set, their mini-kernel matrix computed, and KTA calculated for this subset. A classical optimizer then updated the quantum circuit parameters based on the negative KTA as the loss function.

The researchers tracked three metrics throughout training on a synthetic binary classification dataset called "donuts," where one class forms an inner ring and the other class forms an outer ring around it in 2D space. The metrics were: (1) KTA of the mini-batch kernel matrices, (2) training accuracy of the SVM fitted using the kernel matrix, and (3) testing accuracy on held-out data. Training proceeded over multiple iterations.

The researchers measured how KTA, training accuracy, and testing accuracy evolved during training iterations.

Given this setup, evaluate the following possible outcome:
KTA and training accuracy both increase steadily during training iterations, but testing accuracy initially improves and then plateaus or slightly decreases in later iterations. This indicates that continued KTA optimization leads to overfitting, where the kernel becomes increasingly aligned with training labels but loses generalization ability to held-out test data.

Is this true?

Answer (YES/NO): NO